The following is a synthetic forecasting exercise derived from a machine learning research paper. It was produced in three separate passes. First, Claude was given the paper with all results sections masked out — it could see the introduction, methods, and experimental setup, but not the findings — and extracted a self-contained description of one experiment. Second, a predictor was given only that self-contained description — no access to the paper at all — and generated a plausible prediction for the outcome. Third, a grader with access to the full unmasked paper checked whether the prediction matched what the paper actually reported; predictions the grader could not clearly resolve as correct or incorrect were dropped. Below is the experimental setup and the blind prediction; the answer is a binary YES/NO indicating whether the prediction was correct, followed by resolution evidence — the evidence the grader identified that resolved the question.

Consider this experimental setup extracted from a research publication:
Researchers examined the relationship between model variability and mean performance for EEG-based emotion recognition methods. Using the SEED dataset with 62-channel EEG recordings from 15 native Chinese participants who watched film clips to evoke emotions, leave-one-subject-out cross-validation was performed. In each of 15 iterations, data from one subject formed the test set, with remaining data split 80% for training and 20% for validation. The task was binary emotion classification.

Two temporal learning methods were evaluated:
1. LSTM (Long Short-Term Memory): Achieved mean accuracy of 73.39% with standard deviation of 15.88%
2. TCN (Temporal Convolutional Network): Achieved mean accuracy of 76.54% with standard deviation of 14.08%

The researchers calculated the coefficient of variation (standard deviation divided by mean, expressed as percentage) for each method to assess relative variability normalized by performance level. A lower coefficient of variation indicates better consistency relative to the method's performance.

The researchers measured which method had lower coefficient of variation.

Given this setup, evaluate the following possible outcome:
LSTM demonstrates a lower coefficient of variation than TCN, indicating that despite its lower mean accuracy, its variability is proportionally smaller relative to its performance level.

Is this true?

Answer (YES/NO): NO